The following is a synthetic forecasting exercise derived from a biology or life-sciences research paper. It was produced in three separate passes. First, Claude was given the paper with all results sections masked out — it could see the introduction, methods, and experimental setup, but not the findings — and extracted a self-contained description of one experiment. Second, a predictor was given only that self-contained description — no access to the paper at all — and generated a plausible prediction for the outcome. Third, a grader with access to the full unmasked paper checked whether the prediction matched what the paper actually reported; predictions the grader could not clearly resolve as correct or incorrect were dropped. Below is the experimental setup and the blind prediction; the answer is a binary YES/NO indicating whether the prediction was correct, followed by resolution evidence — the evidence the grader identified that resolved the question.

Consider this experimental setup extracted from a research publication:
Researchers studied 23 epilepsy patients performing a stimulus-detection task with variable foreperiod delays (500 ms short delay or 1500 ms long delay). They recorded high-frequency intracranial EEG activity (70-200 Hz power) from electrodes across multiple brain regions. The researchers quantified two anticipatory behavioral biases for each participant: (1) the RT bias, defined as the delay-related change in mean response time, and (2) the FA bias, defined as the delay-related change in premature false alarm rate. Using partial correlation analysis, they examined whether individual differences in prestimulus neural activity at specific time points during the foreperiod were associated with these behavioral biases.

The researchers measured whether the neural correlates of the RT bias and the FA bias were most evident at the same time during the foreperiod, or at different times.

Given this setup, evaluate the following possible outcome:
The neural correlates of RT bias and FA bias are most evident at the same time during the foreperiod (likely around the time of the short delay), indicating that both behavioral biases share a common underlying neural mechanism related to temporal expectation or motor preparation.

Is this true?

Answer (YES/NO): NO